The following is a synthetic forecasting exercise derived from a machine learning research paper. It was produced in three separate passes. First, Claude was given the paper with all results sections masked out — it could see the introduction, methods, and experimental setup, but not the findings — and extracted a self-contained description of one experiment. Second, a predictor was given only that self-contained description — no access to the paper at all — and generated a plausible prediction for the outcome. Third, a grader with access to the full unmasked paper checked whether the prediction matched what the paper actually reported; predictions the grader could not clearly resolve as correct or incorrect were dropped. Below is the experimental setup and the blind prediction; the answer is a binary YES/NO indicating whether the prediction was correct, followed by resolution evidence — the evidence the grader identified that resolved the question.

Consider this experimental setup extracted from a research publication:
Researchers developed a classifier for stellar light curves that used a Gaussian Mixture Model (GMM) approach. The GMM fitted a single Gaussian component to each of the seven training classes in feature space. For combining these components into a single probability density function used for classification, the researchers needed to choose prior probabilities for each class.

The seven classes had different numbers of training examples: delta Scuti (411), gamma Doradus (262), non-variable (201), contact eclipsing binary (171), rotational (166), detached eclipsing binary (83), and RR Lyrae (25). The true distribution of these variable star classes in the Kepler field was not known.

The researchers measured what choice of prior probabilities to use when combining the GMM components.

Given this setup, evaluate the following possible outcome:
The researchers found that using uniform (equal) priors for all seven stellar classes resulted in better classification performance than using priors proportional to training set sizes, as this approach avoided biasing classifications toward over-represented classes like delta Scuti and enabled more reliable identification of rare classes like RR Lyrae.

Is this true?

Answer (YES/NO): NO